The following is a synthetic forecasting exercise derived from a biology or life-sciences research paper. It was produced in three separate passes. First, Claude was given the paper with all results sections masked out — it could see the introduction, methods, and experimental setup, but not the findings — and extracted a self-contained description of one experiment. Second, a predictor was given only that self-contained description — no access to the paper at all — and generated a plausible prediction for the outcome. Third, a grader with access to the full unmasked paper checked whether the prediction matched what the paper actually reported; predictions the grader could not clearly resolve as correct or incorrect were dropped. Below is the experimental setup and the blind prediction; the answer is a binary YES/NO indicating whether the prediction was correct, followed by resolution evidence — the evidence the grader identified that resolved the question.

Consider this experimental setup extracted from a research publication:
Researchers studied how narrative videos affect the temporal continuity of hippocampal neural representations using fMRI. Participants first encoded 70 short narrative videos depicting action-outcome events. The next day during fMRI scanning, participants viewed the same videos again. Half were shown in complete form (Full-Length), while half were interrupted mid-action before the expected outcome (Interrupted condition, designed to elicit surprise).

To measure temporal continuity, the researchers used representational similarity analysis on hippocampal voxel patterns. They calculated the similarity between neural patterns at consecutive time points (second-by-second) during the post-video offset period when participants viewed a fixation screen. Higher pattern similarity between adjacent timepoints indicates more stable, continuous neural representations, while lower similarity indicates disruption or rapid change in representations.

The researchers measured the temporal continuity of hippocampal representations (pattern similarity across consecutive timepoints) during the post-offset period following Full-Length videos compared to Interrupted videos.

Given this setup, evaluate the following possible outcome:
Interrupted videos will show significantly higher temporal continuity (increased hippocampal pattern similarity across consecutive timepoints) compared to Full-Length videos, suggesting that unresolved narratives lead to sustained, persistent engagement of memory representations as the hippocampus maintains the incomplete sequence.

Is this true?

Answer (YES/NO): NO